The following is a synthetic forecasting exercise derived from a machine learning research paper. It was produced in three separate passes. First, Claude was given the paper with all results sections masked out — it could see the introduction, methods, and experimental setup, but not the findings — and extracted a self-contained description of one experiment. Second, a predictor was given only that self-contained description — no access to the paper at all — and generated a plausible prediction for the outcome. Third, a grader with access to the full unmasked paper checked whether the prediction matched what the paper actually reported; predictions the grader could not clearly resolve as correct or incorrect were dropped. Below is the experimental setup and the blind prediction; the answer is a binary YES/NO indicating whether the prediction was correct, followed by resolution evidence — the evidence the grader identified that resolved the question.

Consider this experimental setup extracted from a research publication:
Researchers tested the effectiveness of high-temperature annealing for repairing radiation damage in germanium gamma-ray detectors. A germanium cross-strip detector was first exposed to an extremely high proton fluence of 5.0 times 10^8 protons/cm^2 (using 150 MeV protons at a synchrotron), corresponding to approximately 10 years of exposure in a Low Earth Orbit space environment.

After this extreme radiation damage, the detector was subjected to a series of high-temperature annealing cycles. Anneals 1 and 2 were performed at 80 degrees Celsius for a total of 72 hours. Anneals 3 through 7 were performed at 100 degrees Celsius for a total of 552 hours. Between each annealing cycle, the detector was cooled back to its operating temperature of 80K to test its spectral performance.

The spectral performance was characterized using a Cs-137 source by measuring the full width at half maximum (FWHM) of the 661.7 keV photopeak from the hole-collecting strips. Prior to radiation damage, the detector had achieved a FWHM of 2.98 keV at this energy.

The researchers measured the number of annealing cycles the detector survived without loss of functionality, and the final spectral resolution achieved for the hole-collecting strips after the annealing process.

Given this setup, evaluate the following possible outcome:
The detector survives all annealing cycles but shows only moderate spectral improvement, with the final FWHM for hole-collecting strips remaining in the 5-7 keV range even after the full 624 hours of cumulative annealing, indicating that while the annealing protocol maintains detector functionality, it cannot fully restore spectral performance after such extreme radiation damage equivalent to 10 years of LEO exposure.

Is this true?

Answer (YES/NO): NO